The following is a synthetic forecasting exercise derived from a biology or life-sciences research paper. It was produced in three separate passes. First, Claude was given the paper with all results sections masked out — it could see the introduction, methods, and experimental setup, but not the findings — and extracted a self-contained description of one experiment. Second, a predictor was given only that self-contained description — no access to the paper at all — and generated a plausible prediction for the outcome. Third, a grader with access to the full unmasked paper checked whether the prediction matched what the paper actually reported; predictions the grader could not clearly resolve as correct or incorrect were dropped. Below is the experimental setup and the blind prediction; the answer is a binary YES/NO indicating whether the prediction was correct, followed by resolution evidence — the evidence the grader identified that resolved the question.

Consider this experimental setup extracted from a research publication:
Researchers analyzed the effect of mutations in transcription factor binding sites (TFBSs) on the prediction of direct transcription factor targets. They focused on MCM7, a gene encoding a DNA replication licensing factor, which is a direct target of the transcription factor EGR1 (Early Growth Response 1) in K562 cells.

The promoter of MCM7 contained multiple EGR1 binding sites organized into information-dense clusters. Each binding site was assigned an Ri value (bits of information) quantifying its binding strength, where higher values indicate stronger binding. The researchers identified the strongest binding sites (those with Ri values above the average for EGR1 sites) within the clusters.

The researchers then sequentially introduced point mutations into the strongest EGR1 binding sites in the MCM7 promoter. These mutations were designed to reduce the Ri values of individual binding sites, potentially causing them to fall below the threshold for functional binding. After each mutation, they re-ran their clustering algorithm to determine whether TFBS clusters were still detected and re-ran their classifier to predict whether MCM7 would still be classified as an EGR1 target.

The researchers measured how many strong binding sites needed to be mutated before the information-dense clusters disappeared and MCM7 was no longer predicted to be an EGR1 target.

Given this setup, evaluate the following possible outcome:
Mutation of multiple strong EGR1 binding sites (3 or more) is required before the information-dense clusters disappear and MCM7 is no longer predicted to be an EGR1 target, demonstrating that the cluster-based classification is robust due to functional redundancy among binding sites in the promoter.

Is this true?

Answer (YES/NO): YES